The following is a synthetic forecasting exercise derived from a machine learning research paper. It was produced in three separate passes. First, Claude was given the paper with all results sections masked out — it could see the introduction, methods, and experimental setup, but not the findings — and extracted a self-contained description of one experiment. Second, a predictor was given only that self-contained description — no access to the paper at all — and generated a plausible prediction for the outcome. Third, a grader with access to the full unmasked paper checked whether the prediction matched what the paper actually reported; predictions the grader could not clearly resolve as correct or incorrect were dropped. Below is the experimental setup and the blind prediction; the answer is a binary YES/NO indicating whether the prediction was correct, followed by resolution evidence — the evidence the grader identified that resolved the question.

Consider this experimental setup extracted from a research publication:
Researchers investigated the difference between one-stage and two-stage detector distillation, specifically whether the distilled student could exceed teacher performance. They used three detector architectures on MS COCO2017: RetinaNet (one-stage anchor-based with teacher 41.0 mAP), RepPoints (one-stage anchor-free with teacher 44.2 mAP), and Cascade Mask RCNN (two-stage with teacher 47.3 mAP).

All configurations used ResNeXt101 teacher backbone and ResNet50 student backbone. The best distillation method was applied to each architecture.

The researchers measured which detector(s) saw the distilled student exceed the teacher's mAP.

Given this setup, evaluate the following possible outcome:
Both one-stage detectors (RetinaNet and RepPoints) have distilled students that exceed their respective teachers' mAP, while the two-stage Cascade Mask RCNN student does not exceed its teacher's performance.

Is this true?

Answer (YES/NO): NO